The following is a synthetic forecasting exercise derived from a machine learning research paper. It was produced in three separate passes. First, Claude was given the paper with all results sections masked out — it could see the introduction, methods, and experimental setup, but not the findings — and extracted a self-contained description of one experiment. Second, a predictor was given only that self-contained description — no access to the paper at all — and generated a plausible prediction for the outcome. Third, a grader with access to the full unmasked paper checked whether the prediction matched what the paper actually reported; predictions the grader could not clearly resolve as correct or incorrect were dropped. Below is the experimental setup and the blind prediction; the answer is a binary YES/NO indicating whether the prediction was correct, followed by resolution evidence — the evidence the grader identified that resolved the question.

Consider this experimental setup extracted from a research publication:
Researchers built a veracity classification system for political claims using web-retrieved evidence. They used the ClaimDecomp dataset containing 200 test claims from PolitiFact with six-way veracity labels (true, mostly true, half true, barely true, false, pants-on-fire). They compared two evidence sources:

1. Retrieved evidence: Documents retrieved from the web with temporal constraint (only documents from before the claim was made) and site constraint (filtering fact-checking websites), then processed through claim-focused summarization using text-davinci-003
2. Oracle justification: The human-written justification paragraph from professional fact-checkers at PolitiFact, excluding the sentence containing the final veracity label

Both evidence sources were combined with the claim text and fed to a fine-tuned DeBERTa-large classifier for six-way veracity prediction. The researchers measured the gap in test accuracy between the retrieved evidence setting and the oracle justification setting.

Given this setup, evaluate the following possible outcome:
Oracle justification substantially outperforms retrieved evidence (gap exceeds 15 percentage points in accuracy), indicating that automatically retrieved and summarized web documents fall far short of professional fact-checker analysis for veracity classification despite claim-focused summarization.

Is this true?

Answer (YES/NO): YES